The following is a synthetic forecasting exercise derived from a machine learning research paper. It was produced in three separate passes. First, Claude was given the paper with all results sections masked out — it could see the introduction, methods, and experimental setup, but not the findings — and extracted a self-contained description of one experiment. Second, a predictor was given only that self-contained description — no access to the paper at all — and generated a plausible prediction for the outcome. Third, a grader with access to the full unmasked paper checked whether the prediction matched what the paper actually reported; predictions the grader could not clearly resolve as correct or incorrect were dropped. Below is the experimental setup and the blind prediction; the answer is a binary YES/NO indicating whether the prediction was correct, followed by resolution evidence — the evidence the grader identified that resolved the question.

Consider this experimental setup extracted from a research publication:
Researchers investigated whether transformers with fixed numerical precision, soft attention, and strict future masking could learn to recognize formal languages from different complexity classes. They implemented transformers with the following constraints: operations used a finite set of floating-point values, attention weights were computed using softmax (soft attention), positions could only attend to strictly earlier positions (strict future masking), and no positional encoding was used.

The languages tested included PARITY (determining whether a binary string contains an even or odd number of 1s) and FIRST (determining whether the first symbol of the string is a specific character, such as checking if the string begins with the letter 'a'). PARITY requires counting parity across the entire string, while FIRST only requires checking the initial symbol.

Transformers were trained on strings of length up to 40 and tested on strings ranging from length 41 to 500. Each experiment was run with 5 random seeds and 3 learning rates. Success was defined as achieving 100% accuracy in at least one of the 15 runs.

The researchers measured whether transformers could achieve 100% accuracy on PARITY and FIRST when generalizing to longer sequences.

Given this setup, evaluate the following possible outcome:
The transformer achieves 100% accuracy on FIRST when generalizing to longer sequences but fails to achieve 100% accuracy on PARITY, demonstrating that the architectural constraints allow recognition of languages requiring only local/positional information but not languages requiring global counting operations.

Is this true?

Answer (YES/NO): YES